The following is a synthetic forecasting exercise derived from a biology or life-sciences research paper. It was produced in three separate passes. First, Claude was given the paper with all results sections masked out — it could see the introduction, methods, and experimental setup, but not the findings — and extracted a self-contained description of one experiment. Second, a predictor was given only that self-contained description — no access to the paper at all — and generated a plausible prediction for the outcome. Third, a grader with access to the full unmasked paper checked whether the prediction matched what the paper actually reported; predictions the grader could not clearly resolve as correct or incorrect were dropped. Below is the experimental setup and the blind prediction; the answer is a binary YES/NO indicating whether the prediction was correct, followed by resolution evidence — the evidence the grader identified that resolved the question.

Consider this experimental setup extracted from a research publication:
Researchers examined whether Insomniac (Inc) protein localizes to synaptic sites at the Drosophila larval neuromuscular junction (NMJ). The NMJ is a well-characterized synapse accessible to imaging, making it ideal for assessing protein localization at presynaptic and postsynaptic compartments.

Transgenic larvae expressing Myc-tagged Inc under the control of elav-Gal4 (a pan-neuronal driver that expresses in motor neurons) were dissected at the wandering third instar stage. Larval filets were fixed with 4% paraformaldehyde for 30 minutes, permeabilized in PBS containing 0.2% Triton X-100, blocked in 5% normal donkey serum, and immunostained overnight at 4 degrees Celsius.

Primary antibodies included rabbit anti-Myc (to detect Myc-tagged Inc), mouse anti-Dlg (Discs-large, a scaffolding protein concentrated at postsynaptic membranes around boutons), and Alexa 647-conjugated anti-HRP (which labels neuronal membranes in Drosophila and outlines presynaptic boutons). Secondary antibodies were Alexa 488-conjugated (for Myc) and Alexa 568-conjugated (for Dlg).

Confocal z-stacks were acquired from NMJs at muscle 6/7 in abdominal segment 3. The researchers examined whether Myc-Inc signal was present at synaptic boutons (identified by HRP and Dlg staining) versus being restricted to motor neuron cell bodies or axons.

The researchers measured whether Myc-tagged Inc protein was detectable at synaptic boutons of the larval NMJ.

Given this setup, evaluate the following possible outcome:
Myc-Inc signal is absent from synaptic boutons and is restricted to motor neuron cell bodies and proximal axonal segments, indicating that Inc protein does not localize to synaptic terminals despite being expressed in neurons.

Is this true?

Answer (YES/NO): NO